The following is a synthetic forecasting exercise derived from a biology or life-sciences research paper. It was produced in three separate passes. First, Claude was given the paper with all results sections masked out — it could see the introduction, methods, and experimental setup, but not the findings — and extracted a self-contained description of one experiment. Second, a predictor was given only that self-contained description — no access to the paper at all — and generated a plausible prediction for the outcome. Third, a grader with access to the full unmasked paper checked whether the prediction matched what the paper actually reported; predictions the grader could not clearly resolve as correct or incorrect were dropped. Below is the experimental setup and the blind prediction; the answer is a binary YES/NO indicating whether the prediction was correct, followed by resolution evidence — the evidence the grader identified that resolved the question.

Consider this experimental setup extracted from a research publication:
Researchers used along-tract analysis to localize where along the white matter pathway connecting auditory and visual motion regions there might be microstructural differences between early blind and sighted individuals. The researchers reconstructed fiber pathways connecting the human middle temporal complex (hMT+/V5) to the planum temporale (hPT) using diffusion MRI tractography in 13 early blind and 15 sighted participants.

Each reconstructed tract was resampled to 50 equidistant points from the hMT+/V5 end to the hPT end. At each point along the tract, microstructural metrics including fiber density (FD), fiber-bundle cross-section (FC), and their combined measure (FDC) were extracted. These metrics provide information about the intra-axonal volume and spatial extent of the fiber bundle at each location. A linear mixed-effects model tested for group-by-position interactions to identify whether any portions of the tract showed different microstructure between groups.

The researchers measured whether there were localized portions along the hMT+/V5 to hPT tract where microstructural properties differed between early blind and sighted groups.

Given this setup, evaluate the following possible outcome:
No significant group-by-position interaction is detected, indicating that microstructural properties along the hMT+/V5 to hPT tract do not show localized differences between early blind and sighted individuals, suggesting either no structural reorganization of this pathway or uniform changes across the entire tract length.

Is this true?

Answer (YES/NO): NO